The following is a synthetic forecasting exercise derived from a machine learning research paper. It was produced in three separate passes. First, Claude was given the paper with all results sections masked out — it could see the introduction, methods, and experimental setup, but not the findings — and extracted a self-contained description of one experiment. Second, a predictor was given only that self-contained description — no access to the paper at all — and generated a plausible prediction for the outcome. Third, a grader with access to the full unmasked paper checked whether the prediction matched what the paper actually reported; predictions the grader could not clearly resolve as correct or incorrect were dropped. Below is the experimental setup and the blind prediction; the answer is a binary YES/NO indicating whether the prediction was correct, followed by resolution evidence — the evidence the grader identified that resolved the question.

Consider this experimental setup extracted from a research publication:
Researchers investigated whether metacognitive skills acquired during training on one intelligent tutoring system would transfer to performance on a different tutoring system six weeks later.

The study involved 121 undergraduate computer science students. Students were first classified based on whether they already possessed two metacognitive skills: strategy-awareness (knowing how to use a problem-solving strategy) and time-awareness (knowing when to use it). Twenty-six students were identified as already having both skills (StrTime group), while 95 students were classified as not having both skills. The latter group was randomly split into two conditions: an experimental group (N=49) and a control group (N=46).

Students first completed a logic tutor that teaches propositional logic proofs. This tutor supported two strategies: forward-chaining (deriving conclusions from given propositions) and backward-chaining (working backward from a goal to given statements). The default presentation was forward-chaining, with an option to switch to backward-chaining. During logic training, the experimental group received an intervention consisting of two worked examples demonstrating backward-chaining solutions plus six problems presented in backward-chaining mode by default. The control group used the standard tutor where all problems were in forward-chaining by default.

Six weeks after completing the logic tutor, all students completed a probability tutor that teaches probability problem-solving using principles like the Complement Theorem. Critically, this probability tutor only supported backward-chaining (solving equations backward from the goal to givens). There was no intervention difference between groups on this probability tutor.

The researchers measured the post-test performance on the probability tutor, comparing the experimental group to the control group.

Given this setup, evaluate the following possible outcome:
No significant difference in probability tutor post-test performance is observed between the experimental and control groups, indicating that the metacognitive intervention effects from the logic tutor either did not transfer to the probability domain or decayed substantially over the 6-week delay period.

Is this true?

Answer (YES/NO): NO